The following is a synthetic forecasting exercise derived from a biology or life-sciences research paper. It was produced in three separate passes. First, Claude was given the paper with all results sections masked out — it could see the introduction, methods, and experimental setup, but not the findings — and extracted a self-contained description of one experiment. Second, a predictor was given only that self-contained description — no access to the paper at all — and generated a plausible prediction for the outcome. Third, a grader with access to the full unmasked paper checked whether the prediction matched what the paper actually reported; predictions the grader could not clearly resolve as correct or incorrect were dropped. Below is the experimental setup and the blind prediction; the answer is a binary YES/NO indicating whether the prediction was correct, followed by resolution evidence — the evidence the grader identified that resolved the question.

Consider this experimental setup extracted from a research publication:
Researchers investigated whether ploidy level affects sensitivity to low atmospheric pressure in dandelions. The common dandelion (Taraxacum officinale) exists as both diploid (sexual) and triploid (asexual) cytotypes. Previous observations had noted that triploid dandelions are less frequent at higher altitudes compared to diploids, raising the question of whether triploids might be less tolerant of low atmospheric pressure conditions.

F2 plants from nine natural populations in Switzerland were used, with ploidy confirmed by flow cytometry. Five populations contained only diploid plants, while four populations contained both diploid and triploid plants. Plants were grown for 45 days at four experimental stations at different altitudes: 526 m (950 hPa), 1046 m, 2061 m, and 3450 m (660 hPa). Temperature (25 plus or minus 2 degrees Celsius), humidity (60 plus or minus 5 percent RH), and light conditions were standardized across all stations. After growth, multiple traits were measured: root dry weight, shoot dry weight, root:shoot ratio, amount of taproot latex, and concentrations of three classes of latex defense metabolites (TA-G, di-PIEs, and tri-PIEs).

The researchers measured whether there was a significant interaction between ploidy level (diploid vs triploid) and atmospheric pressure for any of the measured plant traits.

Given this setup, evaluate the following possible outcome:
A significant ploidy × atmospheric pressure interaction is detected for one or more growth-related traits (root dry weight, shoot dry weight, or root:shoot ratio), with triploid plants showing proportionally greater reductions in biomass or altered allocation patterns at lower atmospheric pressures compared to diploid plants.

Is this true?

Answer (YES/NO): NO